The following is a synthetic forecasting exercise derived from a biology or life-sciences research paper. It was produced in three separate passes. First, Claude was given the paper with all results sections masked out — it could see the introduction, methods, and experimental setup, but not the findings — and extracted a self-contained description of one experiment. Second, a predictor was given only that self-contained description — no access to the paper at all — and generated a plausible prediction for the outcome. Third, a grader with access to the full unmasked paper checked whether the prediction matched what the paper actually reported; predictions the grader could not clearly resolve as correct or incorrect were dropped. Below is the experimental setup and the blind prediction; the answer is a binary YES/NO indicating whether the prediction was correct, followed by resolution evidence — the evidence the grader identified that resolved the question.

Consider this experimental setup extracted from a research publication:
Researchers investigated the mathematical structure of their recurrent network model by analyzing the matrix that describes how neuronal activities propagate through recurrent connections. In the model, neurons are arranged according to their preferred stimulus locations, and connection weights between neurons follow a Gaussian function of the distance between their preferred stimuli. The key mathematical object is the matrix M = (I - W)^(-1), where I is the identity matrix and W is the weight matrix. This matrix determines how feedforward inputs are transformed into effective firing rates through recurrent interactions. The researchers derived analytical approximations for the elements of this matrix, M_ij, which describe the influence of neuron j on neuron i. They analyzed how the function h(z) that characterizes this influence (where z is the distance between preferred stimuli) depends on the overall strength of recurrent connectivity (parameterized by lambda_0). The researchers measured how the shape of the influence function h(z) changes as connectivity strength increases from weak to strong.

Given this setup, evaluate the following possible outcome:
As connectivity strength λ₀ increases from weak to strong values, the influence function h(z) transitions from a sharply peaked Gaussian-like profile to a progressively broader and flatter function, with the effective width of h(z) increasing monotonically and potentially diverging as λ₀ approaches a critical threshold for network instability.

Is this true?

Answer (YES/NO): NO